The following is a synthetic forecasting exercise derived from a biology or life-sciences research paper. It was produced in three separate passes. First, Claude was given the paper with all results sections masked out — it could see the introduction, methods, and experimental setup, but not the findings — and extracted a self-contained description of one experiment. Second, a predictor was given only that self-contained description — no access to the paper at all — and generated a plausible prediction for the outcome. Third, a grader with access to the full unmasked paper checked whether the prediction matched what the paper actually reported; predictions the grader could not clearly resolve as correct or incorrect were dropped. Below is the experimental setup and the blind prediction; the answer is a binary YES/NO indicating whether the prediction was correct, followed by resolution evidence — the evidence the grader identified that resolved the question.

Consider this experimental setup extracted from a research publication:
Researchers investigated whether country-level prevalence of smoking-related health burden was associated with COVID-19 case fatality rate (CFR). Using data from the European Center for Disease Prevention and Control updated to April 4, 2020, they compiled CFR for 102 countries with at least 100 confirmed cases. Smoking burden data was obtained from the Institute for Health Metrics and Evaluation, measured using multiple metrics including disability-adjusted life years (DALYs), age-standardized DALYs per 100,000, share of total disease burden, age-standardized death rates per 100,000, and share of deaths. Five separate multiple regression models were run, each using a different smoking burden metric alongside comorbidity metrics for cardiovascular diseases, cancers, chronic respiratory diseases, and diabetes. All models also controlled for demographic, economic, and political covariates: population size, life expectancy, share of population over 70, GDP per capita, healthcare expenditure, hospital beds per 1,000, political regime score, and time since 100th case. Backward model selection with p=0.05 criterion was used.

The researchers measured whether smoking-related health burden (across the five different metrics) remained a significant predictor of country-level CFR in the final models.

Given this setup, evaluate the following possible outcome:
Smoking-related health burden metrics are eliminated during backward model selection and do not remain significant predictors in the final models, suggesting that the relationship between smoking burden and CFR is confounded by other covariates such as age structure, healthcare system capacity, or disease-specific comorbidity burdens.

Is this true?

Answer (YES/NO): YES